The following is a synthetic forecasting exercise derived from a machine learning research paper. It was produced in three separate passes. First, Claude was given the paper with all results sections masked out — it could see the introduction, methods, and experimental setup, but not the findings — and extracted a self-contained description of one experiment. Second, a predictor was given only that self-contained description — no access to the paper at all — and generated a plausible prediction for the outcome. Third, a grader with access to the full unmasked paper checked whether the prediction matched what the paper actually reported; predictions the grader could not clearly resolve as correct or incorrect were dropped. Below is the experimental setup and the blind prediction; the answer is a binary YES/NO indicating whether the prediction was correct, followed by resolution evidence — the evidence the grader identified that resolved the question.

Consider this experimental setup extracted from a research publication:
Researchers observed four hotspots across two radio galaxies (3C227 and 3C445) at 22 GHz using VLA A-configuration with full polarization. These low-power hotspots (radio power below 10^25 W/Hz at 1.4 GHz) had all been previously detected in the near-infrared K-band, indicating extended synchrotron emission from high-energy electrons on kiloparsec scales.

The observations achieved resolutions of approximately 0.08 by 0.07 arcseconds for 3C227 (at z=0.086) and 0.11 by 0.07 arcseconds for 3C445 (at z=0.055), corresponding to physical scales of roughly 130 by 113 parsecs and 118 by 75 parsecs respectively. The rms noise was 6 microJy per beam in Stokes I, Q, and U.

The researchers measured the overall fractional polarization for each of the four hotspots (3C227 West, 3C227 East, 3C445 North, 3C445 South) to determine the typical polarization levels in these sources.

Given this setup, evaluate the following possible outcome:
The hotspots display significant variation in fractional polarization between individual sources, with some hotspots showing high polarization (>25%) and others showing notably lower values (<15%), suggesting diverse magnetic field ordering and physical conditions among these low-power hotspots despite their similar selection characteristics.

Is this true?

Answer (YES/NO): NO